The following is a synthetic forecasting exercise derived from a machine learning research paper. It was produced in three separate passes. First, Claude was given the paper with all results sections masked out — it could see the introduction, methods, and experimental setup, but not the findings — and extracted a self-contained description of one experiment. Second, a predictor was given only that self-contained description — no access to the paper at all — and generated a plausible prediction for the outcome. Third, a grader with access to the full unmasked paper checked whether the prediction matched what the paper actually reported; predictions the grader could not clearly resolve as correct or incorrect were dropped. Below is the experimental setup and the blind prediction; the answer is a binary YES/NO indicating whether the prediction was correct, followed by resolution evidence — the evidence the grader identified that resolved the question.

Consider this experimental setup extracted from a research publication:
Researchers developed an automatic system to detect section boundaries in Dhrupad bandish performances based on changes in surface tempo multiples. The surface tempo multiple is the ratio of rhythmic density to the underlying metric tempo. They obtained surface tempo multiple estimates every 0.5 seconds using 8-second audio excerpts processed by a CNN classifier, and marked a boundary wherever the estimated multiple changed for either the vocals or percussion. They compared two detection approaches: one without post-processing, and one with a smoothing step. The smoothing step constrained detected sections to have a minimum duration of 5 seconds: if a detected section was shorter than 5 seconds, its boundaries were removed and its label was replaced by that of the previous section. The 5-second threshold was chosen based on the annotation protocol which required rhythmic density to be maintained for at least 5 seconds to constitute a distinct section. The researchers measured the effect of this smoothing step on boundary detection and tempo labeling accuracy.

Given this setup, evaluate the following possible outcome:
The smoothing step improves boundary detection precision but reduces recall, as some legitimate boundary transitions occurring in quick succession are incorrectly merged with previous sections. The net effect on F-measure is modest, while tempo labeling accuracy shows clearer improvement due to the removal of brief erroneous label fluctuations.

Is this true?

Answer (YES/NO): NO